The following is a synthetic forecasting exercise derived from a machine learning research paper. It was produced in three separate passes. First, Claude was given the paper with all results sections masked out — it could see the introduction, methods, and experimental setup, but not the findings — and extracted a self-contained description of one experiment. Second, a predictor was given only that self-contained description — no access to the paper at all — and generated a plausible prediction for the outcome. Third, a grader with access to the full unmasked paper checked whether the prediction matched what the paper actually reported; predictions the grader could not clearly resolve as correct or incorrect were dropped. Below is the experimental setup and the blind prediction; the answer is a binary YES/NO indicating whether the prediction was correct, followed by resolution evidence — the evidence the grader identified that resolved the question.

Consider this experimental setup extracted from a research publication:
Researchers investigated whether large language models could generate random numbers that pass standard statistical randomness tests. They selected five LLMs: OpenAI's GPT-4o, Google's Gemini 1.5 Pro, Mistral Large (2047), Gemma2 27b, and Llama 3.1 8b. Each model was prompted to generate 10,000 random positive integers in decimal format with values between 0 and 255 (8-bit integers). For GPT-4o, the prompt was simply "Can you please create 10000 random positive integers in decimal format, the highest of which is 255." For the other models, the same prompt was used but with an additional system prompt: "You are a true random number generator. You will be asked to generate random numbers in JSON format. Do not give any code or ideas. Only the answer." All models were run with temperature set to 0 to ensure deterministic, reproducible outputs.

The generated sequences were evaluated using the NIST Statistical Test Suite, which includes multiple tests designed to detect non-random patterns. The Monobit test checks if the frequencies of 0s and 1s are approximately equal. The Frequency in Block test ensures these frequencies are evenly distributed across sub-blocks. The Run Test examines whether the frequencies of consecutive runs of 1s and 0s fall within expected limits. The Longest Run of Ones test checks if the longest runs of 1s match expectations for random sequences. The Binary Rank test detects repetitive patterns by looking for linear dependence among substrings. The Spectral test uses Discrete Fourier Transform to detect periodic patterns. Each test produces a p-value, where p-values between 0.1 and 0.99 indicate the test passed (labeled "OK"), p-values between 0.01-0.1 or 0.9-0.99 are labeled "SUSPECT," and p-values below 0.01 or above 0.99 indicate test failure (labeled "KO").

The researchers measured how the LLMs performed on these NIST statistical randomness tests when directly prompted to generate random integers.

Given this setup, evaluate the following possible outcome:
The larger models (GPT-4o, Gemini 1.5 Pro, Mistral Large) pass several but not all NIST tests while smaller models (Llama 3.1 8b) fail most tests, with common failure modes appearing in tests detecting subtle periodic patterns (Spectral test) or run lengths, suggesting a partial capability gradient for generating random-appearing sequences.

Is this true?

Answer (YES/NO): NO